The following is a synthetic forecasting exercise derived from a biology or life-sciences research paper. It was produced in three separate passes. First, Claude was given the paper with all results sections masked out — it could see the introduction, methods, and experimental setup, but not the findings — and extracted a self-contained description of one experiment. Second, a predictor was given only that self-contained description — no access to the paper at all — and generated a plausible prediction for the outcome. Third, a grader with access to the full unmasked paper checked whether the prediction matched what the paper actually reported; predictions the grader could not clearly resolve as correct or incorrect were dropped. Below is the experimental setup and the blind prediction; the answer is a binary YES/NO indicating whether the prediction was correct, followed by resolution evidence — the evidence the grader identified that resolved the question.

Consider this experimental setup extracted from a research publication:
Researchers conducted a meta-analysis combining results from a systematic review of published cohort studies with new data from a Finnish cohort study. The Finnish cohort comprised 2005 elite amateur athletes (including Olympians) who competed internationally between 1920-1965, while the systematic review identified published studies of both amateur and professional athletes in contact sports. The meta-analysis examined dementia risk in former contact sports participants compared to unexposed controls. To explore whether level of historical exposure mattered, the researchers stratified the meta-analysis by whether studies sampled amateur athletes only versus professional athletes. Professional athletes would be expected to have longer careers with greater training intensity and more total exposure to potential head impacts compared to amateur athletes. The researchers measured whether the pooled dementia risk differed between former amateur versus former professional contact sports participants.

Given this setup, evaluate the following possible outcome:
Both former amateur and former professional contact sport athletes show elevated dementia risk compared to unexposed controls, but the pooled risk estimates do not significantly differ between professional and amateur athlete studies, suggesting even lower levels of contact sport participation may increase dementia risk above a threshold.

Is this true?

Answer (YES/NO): NO